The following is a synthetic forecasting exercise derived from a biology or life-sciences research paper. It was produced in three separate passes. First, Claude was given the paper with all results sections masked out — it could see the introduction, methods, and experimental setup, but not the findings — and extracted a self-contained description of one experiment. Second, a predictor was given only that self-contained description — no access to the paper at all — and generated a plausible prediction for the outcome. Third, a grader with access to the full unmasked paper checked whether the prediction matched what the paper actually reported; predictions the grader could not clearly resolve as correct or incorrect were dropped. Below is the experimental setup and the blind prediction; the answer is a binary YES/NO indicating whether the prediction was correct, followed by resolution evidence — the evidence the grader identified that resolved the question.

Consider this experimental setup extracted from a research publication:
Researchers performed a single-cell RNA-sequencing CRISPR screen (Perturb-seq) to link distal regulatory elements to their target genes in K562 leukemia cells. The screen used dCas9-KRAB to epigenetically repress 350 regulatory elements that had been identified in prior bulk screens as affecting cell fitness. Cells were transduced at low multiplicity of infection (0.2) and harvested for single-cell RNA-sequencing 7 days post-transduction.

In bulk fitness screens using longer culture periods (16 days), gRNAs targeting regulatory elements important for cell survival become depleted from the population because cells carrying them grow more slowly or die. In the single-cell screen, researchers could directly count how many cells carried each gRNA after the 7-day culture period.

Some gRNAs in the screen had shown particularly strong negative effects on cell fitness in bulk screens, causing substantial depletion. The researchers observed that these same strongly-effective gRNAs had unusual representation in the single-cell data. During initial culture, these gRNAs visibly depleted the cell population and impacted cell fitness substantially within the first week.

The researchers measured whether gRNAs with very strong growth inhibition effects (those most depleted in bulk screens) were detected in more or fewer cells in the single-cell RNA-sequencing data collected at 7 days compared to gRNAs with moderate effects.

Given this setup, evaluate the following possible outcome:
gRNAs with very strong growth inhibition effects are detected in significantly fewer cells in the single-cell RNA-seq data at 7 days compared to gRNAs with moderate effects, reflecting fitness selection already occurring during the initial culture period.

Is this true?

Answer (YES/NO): NO